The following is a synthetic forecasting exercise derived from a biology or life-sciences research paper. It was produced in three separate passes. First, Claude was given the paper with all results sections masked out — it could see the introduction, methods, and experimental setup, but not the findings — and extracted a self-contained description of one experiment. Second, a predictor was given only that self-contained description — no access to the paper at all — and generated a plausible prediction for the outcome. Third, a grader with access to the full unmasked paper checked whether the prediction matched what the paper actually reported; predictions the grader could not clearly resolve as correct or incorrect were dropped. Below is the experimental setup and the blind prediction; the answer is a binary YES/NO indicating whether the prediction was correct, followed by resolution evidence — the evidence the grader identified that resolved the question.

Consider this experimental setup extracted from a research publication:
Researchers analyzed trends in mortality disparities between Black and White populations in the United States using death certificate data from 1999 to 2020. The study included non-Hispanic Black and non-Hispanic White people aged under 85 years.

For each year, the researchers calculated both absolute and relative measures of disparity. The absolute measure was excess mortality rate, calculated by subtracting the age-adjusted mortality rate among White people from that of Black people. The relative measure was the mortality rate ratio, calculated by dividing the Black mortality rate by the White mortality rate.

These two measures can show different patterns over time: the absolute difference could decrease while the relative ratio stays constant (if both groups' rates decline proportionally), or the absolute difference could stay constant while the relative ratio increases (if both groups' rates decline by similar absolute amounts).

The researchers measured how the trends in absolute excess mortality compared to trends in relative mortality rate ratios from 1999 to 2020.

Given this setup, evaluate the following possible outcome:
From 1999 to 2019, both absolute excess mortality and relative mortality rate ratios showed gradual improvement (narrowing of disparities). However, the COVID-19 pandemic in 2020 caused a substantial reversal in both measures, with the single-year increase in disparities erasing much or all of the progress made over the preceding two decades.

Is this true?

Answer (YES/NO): NO